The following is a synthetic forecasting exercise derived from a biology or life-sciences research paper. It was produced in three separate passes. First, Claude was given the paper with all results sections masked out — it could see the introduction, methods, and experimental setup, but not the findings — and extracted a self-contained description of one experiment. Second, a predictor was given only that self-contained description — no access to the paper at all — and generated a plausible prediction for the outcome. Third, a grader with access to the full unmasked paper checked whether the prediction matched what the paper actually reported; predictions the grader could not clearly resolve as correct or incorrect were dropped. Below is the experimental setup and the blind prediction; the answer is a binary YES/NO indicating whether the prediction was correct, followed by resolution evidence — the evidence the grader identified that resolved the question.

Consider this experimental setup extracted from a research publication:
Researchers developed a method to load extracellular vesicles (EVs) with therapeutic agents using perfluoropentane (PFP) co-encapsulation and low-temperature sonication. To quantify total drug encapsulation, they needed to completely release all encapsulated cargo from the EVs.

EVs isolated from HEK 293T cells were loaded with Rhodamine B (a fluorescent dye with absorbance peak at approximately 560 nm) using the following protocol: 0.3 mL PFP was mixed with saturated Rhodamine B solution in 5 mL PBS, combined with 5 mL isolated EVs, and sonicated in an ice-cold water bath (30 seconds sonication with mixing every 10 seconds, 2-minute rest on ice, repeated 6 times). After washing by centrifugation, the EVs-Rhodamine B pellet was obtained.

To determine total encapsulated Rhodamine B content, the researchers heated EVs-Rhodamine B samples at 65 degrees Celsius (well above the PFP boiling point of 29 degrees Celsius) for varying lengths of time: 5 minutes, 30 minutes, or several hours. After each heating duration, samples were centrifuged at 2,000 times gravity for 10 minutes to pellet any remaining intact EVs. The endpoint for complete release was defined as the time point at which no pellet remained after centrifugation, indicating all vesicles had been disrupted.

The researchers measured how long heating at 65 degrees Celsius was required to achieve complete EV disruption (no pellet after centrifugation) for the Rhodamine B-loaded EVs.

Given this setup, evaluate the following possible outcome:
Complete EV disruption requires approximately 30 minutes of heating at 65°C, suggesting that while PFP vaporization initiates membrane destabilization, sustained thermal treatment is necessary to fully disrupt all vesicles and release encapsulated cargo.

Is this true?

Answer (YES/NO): NO